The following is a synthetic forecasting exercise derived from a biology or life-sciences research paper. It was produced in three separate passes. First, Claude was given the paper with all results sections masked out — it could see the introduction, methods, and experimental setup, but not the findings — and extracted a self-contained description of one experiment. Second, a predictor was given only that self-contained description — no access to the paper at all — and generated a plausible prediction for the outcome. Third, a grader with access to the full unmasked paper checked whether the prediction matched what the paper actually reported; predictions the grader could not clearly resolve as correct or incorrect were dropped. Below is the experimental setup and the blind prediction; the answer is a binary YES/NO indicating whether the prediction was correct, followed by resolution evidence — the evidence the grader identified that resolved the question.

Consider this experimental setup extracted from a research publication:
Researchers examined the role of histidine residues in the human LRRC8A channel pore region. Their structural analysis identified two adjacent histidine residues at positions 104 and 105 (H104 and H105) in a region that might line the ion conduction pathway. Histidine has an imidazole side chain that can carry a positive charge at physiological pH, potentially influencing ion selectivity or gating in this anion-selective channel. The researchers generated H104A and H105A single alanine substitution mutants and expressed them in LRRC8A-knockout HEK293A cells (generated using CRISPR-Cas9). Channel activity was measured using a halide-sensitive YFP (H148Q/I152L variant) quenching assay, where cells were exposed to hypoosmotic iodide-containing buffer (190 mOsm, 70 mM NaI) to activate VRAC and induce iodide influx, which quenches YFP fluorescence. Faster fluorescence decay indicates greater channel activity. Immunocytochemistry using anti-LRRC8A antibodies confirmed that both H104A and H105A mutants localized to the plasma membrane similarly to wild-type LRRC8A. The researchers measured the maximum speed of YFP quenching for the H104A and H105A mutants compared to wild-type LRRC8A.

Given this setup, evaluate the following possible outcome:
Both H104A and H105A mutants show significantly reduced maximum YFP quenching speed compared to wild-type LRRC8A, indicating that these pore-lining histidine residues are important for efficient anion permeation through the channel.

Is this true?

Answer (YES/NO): NO